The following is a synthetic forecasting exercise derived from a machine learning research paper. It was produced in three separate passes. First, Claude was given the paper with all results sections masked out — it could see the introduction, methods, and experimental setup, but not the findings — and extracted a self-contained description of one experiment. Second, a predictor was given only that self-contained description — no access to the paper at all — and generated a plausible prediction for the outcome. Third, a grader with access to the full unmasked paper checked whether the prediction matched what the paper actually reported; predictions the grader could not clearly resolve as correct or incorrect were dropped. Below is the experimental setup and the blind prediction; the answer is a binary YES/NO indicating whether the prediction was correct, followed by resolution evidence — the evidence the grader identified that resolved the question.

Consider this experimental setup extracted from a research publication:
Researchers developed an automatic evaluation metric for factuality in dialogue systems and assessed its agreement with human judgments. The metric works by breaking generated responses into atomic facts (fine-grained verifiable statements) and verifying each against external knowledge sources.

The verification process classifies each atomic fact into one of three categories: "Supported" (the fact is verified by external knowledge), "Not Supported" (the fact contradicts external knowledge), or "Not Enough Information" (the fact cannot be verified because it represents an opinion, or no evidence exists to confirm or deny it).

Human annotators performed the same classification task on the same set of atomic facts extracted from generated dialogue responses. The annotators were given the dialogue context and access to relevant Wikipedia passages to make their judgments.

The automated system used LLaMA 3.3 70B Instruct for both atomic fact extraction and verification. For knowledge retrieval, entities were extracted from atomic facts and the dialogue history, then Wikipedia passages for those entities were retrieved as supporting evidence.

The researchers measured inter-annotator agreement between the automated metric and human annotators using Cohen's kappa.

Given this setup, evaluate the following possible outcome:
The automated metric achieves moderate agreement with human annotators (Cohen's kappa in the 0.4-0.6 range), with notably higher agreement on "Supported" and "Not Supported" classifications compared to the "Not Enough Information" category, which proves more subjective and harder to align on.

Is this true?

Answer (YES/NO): NO